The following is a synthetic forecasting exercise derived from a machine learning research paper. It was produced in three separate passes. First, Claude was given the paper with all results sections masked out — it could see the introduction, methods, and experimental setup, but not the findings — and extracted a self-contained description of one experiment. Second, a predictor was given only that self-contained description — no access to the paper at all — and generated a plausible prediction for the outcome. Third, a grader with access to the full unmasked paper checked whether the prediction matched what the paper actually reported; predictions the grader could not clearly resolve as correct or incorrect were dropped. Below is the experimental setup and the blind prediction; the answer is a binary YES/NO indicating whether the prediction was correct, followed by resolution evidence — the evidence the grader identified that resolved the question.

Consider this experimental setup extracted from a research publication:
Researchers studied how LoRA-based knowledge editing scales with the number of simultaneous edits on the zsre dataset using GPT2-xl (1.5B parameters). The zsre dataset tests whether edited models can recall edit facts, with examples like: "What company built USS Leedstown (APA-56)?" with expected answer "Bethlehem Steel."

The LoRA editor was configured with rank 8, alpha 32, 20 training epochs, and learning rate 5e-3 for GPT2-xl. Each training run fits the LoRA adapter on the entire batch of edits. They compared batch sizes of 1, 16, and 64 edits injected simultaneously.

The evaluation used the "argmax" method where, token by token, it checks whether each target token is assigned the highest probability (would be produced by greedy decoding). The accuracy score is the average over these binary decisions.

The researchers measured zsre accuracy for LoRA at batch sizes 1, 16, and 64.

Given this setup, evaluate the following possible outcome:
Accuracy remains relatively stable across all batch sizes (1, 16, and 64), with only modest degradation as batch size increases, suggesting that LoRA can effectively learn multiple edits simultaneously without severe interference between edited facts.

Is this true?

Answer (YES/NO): NO